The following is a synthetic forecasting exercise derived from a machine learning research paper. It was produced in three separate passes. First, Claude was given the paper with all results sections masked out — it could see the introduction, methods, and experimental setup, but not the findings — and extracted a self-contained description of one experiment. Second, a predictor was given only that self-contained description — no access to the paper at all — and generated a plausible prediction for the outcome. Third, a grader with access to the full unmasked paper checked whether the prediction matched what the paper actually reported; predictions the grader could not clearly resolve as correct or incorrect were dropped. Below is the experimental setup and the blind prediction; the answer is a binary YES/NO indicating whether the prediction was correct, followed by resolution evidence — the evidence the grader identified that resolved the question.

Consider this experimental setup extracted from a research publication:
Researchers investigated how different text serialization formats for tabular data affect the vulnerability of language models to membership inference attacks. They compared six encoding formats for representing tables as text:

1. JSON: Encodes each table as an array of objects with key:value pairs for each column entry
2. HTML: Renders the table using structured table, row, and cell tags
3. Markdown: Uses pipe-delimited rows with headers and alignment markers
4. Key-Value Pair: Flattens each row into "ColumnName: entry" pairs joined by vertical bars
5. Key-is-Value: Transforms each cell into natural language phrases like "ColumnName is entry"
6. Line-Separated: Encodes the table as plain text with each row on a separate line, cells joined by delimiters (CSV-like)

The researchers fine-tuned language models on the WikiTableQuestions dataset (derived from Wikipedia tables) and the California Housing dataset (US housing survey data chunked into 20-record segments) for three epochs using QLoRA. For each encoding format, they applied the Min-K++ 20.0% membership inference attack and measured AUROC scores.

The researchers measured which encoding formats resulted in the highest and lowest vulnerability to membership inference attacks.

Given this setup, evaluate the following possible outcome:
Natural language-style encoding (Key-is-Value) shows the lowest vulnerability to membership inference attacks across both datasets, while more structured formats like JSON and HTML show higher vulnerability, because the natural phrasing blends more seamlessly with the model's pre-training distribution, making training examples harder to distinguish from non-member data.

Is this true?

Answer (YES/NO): NO